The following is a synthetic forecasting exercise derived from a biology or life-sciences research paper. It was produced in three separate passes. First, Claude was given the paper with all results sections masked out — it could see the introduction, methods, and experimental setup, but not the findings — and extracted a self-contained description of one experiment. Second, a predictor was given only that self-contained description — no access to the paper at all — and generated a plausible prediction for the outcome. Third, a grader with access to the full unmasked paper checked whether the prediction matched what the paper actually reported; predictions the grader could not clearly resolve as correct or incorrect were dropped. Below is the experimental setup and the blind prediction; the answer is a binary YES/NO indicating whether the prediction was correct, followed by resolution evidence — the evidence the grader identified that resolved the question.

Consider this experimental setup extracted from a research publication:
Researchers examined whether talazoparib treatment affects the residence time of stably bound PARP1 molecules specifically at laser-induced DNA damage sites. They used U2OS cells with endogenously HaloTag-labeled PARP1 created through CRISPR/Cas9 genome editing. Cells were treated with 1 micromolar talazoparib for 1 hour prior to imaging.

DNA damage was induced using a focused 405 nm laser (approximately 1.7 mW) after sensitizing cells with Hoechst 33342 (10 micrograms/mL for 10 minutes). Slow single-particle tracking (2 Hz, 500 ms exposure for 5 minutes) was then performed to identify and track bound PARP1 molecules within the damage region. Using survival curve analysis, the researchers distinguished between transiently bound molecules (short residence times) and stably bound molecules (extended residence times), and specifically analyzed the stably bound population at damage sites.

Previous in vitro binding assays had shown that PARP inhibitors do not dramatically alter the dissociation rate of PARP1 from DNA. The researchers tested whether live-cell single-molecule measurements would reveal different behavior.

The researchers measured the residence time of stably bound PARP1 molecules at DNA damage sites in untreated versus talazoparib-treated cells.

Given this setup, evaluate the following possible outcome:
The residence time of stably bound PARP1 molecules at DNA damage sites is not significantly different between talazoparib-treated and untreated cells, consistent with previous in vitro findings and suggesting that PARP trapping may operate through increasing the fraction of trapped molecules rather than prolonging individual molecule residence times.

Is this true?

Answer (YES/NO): NO